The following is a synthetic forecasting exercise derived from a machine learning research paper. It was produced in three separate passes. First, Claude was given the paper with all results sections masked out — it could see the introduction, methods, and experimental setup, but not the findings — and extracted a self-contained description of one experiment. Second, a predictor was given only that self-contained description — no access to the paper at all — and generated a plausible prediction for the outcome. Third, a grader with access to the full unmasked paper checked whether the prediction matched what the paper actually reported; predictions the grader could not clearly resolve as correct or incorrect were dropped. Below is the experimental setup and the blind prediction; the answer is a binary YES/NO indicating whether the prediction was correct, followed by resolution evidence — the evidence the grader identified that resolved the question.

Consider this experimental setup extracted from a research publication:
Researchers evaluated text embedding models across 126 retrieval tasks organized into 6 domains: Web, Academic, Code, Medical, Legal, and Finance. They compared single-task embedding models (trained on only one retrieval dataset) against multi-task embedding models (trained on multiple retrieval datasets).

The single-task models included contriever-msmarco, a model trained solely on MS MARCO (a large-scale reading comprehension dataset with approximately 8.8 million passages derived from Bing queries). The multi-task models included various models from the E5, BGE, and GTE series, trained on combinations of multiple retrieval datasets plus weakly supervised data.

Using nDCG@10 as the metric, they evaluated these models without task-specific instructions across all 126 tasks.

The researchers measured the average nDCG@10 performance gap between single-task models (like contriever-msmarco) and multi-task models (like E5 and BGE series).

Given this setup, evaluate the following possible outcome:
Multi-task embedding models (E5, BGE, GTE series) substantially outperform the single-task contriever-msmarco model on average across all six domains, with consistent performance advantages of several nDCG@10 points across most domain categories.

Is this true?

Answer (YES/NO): YES